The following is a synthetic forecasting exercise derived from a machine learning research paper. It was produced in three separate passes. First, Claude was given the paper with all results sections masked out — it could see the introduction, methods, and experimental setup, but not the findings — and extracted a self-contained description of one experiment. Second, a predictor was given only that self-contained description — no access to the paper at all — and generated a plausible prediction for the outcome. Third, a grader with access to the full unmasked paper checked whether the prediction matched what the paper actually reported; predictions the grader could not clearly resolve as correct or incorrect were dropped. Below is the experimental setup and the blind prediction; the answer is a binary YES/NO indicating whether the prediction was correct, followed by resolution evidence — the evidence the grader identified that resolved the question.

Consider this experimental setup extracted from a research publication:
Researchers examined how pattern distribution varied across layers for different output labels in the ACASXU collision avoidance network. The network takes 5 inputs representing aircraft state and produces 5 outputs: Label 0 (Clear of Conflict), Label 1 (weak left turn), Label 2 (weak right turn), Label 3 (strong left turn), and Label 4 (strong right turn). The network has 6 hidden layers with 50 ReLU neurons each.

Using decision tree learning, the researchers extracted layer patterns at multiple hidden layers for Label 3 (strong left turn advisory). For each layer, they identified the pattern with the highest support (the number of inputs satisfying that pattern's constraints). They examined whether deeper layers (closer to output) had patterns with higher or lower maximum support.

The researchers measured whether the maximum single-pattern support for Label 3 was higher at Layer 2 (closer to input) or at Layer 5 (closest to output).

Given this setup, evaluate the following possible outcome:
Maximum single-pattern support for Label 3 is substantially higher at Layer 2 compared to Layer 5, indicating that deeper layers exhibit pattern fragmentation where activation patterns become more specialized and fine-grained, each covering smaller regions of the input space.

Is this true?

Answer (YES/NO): NO